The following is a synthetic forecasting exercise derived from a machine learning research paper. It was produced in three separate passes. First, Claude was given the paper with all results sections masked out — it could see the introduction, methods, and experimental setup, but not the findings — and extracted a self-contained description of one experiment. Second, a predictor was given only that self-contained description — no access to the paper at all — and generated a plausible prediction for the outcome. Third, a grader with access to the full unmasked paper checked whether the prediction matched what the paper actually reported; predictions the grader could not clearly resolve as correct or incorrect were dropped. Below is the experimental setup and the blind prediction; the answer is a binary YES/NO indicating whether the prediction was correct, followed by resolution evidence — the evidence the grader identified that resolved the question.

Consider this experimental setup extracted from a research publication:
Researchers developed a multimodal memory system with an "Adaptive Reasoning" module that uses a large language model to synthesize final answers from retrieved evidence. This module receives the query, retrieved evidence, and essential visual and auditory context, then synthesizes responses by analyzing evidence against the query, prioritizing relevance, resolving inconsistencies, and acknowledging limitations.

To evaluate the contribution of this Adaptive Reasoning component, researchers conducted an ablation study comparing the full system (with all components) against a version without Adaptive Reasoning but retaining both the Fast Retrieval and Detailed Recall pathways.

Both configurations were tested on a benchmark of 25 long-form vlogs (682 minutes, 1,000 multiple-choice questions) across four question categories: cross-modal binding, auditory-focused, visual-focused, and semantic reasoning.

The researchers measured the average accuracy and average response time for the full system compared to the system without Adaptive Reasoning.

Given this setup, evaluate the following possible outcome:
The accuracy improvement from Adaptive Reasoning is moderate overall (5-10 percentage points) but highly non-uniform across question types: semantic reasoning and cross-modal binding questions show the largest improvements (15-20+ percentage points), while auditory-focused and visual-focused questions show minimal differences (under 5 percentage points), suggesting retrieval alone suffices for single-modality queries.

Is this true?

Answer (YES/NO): NO